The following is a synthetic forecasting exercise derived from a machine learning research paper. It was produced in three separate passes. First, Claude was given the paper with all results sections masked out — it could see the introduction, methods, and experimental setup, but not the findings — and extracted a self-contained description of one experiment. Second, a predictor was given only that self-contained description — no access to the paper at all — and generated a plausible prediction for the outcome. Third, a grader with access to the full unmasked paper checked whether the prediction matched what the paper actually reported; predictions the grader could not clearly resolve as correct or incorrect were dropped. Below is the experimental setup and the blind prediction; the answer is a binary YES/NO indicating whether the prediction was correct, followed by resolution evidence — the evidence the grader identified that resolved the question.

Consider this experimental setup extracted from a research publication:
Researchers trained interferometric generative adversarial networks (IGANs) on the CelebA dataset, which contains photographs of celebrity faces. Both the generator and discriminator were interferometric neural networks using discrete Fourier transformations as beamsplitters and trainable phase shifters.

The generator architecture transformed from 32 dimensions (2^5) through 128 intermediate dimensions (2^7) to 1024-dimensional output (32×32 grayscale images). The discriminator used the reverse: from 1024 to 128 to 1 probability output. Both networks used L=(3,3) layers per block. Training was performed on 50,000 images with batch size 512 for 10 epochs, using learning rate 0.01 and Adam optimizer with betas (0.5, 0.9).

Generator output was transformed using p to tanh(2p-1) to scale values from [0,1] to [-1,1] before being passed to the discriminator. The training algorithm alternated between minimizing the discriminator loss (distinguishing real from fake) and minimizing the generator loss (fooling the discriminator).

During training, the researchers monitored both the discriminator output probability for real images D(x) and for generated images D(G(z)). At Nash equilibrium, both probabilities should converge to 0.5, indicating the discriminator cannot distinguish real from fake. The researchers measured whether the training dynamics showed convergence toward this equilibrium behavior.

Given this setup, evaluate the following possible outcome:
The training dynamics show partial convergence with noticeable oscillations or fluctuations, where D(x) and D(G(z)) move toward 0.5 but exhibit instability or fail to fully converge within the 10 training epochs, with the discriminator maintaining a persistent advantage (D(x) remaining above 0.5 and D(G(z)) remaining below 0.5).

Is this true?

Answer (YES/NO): NO